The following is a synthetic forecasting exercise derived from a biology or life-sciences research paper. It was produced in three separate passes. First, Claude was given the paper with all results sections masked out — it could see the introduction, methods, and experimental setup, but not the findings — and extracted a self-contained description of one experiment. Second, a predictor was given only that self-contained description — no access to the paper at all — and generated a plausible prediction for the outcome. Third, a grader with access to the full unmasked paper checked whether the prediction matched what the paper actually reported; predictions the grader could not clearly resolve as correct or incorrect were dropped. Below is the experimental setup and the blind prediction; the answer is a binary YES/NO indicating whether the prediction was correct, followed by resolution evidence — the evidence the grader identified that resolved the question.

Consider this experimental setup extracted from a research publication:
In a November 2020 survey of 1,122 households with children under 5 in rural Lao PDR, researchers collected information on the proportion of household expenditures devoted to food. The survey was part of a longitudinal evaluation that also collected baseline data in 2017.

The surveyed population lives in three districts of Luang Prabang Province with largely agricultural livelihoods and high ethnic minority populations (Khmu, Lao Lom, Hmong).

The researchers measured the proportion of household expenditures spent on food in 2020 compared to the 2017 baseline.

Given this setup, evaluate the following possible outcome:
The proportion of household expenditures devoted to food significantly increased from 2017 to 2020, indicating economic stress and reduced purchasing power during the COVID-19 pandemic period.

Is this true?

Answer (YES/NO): YES